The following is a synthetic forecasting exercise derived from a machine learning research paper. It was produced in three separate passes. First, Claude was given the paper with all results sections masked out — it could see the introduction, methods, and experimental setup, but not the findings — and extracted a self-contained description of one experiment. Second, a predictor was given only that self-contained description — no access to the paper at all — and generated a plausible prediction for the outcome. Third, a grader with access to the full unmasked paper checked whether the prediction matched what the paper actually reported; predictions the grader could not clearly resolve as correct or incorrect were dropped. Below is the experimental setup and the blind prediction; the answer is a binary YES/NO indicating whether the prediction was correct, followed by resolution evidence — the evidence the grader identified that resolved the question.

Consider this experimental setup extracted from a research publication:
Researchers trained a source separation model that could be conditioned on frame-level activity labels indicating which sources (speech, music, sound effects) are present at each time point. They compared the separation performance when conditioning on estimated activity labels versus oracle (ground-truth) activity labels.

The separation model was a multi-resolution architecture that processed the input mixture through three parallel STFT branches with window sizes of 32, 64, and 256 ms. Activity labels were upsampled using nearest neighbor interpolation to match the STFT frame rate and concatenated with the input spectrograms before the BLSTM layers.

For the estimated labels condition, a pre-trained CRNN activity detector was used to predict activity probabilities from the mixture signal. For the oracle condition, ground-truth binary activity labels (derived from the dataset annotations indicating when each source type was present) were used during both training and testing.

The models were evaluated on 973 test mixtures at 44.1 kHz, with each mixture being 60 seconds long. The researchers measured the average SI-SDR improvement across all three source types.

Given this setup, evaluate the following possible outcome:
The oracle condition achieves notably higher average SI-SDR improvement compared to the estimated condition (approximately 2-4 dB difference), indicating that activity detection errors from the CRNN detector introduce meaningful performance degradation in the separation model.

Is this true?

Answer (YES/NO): NO